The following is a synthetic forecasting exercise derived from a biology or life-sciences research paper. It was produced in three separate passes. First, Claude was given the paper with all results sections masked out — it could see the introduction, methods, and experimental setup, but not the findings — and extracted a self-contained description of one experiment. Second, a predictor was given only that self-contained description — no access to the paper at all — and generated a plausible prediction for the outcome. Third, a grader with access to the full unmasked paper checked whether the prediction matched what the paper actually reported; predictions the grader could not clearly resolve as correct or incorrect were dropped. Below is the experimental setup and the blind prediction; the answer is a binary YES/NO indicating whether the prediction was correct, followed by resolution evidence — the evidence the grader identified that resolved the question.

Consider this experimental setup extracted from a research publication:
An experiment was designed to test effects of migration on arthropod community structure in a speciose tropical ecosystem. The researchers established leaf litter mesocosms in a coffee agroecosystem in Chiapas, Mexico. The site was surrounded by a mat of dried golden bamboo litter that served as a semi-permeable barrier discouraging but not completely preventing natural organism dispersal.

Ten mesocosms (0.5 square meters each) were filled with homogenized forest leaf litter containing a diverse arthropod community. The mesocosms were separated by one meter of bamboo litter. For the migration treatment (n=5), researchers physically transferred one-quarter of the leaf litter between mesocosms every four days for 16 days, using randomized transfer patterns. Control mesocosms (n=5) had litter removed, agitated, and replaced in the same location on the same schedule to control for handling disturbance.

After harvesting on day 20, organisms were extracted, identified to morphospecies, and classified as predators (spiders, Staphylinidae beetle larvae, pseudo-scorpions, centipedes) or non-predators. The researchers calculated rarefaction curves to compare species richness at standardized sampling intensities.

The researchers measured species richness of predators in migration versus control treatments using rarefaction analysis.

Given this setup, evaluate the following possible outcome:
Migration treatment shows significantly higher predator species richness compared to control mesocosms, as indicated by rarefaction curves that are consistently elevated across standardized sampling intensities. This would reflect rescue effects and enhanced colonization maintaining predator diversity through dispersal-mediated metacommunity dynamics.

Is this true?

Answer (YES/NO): NO